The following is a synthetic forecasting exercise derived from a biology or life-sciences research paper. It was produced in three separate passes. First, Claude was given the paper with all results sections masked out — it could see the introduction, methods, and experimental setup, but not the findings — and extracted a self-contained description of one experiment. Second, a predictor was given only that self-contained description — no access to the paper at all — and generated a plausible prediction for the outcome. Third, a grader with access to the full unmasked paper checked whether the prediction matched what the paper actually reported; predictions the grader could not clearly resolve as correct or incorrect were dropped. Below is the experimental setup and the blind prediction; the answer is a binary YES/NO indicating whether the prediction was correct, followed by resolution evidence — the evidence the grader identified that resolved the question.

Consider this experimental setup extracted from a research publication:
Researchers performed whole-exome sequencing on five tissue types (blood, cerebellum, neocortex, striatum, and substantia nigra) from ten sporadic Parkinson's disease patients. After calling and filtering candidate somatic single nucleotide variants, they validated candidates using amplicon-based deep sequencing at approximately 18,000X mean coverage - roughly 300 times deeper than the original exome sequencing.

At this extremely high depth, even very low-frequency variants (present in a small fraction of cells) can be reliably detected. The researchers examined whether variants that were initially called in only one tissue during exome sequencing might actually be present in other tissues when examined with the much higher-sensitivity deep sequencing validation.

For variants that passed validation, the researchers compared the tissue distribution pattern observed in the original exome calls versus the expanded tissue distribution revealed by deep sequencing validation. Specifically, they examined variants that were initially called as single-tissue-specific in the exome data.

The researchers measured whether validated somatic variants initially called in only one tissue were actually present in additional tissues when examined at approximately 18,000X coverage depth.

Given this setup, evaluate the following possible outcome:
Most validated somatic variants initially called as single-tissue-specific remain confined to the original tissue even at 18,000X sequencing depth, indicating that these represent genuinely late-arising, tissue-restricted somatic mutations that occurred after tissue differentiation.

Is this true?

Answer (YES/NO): NO